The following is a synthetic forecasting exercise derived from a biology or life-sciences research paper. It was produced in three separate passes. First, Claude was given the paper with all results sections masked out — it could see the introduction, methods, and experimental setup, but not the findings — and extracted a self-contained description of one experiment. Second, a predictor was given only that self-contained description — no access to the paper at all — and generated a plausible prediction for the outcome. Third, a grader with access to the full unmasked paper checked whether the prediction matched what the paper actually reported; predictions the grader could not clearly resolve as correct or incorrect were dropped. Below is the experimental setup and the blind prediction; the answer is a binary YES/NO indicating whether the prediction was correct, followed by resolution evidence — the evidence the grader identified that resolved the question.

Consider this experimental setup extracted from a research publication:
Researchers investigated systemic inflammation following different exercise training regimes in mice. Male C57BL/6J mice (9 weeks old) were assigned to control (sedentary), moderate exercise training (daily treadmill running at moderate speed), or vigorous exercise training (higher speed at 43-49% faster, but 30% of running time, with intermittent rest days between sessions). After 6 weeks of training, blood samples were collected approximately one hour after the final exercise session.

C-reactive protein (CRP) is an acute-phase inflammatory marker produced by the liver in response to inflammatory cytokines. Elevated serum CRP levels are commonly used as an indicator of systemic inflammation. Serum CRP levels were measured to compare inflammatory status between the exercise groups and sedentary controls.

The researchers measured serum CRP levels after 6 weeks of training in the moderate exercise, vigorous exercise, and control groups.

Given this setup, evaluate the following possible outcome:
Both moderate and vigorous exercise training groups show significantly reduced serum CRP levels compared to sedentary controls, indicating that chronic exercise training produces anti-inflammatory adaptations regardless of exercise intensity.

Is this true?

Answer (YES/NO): NO